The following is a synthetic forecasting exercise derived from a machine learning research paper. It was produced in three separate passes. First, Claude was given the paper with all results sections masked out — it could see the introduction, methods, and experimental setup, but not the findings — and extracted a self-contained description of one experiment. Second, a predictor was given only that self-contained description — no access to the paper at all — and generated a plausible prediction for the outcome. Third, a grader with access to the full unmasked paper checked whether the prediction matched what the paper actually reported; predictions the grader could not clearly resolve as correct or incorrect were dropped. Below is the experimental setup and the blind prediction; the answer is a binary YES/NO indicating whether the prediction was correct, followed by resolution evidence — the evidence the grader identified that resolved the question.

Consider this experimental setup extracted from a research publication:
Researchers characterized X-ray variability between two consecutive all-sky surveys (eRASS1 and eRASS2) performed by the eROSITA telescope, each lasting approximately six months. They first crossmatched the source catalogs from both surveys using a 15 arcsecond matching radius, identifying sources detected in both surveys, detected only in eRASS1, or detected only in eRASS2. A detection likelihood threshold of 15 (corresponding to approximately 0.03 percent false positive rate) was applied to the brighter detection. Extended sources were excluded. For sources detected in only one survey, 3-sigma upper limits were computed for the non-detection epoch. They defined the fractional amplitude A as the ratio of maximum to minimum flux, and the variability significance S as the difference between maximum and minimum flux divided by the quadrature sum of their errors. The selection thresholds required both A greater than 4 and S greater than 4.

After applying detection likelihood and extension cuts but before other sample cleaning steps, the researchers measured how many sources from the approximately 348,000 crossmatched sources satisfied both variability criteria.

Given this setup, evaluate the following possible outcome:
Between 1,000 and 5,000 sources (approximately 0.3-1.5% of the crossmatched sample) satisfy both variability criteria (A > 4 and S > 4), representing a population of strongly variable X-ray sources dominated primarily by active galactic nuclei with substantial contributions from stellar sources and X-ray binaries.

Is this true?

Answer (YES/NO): YES